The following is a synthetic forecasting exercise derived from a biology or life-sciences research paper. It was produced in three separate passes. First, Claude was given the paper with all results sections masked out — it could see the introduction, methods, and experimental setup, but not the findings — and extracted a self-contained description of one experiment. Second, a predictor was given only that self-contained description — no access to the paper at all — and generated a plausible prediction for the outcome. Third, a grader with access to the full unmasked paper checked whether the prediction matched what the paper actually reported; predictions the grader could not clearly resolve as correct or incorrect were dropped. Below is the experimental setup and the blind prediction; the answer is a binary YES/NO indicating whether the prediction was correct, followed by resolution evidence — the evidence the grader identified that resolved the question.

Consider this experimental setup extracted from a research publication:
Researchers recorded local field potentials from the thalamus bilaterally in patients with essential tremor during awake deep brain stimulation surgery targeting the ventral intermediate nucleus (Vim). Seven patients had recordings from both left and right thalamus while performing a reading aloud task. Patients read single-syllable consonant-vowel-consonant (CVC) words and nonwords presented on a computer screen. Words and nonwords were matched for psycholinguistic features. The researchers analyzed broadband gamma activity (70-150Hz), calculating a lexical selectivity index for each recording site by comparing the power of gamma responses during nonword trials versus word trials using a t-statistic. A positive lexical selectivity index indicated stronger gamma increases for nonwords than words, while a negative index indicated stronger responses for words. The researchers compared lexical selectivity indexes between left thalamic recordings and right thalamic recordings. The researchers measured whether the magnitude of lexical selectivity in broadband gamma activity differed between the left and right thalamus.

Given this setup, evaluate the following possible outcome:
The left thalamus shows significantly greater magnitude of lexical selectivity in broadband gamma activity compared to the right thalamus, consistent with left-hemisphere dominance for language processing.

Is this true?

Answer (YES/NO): YES